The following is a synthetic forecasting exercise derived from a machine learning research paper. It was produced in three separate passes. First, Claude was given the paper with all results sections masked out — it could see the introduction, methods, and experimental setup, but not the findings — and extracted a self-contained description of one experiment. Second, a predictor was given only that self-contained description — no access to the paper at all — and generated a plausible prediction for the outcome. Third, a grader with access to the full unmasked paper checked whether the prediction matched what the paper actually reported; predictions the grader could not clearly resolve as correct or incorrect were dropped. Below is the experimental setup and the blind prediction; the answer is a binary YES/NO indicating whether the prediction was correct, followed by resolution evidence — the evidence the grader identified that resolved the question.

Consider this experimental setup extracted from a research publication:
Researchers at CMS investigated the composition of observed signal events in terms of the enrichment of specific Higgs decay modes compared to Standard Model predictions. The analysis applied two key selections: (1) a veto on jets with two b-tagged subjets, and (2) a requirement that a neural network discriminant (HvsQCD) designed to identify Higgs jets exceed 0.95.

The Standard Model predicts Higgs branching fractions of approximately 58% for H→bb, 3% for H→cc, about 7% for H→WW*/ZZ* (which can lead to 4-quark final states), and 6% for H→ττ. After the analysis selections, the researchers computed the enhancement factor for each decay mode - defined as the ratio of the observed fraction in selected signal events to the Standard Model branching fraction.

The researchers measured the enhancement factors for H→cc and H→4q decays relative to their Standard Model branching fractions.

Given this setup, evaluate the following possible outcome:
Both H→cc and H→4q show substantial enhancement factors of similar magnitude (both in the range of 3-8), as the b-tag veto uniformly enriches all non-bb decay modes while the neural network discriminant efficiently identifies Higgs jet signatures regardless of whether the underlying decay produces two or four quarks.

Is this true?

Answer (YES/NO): YES